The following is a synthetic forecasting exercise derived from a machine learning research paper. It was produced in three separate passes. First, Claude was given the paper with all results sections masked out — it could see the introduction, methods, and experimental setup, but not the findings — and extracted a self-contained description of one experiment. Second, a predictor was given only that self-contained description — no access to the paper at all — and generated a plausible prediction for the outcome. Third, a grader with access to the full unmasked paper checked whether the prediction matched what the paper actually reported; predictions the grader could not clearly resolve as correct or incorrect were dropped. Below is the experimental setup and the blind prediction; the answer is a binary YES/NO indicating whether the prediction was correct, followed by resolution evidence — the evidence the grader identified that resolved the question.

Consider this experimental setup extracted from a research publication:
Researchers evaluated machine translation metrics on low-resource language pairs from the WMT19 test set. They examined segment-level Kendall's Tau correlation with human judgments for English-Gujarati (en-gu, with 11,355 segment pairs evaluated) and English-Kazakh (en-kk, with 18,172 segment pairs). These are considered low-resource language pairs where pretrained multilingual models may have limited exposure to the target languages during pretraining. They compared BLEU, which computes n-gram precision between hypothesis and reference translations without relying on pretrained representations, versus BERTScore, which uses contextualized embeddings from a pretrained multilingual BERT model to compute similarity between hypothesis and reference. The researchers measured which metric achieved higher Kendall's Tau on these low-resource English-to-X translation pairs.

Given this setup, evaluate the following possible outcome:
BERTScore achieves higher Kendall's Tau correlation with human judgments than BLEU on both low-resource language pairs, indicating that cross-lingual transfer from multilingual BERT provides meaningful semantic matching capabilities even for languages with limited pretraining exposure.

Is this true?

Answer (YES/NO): YES